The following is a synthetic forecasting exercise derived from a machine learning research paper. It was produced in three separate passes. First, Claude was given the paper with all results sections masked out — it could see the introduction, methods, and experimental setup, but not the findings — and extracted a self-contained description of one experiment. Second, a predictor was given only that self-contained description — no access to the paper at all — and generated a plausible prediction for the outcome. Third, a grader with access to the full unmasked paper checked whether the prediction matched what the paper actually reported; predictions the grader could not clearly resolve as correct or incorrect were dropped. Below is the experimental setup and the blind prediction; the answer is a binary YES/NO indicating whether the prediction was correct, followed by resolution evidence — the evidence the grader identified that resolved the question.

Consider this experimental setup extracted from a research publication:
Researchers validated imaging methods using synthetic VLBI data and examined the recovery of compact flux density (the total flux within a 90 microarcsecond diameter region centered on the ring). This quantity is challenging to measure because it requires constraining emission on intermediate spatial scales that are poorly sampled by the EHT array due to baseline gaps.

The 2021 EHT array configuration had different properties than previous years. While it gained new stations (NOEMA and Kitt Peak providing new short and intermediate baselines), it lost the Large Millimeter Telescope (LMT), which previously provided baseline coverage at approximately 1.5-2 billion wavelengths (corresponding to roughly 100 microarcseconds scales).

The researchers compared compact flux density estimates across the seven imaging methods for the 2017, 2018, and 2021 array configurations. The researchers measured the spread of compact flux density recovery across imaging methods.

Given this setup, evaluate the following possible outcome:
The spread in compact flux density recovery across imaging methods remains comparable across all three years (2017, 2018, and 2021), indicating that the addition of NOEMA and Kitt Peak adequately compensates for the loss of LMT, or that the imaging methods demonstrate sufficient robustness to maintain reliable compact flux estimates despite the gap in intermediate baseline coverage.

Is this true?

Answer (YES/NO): NO